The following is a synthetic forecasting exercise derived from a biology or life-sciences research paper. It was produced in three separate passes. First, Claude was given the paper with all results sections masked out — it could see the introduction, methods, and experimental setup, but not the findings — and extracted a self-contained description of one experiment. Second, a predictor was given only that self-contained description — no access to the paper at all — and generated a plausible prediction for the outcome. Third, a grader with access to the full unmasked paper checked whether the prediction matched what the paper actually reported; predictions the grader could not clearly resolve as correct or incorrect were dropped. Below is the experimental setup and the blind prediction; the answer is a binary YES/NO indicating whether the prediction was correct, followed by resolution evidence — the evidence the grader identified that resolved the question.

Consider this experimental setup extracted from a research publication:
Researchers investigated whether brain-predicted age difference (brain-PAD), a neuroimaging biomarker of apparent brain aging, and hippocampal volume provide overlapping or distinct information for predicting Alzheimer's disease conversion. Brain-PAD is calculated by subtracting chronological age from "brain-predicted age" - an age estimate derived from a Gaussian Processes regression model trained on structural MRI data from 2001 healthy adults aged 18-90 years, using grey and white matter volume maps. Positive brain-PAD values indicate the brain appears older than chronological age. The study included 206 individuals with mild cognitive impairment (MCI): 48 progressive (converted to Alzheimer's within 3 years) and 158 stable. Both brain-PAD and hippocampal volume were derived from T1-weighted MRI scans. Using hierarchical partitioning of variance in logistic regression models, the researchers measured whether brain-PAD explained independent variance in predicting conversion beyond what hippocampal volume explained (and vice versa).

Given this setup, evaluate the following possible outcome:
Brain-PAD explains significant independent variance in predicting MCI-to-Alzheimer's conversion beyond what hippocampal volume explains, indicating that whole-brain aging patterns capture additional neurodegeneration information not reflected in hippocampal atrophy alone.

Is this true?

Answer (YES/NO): YES